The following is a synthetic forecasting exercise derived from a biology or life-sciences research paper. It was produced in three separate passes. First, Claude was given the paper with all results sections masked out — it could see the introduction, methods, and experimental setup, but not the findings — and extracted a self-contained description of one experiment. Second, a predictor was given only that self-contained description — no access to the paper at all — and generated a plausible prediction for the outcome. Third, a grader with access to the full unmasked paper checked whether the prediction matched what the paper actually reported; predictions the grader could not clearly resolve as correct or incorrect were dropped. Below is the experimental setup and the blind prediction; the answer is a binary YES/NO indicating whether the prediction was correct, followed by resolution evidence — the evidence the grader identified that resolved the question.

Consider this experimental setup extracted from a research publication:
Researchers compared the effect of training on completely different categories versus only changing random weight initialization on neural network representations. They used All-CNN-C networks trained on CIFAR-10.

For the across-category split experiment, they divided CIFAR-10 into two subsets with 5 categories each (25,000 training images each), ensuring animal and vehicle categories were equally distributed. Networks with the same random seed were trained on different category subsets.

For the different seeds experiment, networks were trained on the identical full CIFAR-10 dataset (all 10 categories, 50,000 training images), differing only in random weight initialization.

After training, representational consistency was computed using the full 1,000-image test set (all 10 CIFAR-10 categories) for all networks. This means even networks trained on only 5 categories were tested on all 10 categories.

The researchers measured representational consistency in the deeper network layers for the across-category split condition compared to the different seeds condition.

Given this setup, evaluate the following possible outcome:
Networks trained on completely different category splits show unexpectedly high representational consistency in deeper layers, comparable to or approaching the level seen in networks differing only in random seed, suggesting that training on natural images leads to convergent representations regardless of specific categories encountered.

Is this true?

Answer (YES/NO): NO